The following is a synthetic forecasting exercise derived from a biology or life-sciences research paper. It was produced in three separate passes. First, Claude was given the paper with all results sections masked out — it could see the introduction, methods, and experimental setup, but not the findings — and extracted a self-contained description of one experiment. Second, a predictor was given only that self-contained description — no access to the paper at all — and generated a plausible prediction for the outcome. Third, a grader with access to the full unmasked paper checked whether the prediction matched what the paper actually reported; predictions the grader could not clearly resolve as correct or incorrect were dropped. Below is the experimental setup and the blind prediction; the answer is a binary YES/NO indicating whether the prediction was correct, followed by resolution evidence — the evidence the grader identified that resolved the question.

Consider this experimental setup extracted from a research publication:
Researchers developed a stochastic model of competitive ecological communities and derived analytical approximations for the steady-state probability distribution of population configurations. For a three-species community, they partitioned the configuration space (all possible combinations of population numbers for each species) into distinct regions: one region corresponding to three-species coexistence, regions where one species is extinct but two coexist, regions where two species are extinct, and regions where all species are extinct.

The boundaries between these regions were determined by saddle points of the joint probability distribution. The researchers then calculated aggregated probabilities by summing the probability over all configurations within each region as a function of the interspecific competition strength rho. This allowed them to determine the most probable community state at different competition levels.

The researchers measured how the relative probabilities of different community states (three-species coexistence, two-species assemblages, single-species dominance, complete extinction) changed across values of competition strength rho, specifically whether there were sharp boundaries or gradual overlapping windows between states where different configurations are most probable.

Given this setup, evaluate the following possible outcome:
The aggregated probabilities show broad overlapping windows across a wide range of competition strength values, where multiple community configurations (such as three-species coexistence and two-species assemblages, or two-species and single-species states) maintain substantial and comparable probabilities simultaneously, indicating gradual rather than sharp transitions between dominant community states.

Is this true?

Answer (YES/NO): YES